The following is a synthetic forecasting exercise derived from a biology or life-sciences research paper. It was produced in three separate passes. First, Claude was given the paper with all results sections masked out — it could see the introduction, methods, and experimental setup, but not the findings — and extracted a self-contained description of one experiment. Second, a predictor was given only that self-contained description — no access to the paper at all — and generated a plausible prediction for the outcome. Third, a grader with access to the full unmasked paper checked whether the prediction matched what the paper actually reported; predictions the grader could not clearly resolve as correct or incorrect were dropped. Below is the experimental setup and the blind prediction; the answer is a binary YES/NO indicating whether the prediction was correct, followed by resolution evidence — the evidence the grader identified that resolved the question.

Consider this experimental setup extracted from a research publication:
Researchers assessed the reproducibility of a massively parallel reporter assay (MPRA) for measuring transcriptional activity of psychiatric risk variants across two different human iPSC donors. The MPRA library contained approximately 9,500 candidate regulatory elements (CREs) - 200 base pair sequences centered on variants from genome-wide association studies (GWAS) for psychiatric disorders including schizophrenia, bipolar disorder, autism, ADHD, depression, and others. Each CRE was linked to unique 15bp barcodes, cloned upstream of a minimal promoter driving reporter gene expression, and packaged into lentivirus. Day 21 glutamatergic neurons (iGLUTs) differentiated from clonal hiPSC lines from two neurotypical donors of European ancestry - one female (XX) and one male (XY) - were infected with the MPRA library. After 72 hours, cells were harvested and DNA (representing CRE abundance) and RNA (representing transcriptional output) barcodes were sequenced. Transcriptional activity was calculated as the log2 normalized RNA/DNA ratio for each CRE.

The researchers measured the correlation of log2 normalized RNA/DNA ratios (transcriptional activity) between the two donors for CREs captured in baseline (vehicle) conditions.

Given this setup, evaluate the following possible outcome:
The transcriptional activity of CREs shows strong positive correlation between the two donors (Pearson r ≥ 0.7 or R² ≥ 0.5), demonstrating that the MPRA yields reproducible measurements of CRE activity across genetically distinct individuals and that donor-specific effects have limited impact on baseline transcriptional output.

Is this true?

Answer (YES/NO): NO